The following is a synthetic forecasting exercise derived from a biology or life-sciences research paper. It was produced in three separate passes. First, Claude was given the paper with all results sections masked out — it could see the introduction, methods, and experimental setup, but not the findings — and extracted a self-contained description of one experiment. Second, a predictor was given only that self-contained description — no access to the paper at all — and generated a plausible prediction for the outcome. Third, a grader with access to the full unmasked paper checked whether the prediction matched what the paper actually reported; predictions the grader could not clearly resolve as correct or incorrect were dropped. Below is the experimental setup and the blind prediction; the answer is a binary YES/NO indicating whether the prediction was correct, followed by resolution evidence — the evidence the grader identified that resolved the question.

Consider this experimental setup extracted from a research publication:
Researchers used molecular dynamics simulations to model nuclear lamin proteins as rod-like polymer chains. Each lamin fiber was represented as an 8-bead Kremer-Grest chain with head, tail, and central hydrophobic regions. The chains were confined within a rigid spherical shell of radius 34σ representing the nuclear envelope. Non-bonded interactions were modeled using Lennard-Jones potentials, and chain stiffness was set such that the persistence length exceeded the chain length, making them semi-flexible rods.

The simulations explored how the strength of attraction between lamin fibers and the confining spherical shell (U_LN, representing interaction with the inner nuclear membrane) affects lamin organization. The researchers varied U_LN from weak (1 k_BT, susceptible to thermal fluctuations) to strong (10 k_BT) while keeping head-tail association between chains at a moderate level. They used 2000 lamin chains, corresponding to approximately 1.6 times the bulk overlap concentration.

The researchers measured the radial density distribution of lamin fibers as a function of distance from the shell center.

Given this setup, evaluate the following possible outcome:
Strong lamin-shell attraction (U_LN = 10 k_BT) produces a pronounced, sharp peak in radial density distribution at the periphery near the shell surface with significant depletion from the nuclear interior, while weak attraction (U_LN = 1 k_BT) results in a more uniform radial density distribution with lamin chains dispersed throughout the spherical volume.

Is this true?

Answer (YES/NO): NO